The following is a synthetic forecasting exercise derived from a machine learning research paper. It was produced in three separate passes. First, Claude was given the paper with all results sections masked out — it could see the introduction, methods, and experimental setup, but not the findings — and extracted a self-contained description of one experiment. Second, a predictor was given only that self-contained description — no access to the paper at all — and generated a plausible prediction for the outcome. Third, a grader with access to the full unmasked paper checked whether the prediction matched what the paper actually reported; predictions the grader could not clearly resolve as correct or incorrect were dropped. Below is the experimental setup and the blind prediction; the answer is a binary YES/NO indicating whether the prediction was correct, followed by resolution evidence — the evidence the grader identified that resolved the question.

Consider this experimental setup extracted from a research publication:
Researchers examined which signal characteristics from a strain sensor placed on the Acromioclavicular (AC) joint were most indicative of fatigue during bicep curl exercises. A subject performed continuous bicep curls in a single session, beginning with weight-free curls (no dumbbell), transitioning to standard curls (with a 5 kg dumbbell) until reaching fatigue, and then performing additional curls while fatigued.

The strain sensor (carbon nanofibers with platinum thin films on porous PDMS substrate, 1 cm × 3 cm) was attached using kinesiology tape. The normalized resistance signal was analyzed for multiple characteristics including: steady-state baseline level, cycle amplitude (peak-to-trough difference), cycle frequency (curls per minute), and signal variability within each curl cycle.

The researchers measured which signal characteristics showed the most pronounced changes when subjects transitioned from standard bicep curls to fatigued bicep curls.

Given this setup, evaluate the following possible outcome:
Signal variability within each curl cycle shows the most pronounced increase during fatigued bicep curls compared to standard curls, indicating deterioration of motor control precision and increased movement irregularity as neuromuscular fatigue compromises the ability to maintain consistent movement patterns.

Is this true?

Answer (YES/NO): NO